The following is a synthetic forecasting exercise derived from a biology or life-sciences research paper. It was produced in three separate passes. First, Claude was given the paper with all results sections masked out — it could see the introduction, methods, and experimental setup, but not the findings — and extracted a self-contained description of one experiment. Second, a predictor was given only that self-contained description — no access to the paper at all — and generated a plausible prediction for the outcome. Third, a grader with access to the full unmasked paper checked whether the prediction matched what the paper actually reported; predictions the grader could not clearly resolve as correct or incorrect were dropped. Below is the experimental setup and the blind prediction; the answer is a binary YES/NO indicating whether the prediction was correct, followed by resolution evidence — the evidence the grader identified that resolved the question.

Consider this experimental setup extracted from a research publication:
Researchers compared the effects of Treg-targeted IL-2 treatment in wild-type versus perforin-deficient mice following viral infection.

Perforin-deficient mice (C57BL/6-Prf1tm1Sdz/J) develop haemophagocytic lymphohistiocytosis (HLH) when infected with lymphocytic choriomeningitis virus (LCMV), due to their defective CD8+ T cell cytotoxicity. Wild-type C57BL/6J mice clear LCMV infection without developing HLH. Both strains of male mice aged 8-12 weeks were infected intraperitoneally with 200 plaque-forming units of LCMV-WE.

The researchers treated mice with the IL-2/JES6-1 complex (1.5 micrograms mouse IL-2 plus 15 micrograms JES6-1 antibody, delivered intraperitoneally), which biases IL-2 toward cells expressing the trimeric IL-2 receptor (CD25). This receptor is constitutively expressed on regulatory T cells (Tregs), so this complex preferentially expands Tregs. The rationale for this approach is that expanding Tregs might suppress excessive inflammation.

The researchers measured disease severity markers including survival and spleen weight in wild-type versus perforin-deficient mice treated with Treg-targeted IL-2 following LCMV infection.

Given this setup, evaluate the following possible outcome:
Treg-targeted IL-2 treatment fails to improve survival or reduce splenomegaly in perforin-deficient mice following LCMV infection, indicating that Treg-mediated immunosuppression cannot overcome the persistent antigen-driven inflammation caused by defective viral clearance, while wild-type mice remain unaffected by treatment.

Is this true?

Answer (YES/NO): NO